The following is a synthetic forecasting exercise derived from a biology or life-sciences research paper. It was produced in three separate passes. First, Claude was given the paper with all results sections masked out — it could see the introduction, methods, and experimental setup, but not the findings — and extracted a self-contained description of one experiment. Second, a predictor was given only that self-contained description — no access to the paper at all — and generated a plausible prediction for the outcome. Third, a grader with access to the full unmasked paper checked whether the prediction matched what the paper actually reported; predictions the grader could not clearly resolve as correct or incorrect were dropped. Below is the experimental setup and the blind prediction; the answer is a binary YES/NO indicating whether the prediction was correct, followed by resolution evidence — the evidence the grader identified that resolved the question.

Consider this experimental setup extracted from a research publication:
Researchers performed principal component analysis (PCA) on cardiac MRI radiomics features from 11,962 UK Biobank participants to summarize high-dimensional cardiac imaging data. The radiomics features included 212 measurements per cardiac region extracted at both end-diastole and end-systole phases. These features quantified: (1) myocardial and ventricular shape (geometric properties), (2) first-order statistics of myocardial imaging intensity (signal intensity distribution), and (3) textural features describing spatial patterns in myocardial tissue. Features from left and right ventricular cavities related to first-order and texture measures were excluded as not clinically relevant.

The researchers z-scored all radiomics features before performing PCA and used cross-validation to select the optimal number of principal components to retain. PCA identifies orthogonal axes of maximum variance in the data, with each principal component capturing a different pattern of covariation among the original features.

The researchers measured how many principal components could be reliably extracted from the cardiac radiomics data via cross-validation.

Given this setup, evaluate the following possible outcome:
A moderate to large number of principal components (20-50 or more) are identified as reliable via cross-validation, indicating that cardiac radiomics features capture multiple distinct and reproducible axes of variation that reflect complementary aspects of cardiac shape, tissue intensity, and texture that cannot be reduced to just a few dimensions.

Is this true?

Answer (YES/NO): NO